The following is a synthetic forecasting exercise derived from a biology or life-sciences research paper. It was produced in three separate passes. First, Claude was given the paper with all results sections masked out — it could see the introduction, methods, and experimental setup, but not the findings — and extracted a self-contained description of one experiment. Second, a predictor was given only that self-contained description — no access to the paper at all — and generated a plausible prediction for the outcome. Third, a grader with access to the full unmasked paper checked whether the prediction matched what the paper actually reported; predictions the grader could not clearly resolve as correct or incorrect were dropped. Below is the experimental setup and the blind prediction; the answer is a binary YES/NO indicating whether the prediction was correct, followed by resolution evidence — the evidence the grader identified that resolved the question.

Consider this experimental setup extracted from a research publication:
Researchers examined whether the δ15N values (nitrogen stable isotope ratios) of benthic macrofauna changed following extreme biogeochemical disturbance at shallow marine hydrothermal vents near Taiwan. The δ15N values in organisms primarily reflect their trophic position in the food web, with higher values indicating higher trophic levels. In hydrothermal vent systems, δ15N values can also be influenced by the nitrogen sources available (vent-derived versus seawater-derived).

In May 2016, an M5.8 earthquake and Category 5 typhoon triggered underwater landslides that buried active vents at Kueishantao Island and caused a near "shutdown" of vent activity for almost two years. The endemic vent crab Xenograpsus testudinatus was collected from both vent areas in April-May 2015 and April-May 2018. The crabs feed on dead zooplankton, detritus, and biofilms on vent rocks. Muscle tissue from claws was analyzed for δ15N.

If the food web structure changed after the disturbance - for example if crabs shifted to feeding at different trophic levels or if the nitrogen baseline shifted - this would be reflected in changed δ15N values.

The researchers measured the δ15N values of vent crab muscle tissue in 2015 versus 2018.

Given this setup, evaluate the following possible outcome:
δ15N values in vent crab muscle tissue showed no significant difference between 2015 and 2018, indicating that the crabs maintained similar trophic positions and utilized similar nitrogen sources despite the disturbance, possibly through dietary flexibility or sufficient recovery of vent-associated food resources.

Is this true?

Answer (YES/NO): NO